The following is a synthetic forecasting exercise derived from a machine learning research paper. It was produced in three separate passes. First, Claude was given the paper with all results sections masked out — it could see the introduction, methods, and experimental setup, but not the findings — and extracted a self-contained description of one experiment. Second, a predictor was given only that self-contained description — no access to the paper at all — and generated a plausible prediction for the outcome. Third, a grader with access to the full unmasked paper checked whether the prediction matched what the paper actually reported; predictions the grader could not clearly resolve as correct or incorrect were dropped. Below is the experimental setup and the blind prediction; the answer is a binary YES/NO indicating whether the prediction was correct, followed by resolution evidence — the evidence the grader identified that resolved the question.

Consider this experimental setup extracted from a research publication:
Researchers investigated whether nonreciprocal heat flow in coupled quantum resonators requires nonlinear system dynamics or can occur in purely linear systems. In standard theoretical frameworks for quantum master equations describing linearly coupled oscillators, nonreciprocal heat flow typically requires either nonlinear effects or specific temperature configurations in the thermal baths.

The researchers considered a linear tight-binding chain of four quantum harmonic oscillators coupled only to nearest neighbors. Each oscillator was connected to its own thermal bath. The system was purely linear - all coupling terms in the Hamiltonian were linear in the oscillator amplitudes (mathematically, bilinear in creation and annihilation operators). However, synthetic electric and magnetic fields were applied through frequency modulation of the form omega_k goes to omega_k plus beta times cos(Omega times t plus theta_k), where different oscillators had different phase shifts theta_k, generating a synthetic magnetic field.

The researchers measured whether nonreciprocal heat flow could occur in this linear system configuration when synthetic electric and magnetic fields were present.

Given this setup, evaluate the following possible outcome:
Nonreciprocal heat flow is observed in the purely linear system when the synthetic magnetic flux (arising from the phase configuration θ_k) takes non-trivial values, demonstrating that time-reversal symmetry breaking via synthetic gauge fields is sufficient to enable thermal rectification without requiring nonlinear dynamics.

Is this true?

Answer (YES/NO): YES